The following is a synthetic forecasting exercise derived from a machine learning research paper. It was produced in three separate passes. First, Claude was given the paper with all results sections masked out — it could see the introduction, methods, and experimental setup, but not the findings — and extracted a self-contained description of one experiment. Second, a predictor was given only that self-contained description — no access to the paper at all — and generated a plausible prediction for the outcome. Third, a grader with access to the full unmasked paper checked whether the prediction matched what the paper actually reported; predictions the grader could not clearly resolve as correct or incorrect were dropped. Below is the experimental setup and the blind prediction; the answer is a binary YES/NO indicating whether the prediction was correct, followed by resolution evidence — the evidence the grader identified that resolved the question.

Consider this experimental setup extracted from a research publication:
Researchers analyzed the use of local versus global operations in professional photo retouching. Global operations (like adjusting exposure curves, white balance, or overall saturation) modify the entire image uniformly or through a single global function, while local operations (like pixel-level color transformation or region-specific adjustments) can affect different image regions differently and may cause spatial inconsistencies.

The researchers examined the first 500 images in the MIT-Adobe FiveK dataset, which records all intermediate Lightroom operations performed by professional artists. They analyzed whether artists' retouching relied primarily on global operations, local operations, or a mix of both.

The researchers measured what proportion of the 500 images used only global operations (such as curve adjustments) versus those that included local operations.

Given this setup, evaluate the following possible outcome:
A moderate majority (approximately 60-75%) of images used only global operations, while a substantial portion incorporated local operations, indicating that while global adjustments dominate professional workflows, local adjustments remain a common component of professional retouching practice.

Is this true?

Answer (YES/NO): NO